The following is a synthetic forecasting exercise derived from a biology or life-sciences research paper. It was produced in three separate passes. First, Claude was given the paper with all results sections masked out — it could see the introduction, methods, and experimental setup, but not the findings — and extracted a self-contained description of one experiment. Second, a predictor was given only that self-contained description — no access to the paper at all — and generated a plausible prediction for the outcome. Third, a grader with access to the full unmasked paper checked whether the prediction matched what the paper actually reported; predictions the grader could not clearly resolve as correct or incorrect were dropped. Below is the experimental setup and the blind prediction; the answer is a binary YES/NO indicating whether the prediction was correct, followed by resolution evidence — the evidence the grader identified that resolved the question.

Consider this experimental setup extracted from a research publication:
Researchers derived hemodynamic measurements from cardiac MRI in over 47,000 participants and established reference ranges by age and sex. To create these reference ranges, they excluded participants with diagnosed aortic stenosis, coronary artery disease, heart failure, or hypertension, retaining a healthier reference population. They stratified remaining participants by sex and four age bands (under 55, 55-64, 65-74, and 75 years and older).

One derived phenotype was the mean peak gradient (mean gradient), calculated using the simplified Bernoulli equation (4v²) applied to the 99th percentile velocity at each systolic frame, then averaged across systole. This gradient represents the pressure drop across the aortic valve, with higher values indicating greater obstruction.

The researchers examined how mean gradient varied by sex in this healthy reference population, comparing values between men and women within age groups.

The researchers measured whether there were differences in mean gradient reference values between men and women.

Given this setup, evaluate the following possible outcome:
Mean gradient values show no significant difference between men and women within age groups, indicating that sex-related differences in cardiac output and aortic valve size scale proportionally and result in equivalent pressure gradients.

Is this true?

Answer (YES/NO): YES